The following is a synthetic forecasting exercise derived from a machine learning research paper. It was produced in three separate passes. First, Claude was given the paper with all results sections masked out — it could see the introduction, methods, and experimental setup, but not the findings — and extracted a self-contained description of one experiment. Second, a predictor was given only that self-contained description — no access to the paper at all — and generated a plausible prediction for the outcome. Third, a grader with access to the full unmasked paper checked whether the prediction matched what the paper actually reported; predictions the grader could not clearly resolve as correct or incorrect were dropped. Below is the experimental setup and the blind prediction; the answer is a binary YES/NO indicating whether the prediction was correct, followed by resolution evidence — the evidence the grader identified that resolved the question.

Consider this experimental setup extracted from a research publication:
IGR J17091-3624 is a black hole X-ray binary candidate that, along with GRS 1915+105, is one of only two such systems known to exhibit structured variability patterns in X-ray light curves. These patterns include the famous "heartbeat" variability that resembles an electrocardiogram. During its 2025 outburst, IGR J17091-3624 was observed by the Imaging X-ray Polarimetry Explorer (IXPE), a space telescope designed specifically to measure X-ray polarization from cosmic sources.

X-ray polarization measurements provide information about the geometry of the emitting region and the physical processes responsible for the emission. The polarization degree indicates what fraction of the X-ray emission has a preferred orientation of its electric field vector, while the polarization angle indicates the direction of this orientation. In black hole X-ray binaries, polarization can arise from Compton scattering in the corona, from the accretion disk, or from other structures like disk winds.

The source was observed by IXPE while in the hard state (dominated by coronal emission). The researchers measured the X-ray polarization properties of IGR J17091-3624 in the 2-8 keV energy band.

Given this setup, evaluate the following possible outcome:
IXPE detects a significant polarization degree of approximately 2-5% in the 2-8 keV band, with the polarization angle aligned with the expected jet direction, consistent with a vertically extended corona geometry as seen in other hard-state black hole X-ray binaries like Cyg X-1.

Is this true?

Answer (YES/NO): NO